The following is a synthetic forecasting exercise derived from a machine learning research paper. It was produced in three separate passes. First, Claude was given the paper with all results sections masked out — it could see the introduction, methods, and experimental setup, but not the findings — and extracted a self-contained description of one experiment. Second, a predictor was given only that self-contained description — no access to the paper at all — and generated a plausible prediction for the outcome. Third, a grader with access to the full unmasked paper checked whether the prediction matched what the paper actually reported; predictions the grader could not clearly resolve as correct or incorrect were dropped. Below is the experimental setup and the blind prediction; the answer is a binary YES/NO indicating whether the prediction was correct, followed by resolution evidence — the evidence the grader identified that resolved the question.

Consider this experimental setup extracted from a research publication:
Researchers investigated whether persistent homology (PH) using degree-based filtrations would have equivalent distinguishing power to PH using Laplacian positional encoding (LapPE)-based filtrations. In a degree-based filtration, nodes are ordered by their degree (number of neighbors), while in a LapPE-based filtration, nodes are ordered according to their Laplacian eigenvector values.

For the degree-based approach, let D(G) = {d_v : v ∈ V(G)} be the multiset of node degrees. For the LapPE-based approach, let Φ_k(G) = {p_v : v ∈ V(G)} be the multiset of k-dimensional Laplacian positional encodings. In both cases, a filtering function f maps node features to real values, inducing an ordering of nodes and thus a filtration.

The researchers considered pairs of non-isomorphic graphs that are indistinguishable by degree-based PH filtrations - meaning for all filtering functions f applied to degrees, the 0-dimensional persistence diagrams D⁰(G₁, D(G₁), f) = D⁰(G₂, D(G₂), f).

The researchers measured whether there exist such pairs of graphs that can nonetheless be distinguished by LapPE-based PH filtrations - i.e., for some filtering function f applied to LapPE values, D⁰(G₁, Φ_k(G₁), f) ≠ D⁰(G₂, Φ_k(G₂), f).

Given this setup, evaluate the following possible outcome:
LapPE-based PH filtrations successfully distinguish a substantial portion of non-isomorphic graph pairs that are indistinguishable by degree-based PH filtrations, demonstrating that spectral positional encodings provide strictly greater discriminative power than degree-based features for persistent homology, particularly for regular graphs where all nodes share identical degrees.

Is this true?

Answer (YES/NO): NO